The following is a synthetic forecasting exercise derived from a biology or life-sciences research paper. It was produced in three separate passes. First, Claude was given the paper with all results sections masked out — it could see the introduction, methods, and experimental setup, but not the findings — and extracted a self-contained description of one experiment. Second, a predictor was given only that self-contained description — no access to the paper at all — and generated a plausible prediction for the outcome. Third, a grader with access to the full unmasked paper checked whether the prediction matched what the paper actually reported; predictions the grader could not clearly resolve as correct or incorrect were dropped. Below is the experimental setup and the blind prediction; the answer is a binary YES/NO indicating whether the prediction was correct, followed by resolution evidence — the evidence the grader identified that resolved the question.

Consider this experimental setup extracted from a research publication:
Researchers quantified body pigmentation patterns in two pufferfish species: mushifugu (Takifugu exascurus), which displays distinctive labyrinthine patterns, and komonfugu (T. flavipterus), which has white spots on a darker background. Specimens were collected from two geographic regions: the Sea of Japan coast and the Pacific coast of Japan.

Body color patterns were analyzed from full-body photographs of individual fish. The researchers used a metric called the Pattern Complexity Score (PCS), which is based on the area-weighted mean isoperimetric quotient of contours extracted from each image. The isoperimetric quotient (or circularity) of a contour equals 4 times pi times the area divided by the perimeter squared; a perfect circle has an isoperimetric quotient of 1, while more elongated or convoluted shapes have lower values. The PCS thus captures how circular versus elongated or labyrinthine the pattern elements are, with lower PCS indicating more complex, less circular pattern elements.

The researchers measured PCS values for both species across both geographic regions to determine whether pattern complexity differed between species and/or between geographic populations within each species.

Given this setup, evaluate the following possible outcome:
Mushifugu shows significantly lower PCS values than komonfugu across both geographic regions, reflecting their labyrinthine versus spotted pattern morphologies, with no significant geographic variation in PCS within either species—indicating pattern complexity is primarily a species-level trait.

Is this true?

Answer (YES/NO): YES